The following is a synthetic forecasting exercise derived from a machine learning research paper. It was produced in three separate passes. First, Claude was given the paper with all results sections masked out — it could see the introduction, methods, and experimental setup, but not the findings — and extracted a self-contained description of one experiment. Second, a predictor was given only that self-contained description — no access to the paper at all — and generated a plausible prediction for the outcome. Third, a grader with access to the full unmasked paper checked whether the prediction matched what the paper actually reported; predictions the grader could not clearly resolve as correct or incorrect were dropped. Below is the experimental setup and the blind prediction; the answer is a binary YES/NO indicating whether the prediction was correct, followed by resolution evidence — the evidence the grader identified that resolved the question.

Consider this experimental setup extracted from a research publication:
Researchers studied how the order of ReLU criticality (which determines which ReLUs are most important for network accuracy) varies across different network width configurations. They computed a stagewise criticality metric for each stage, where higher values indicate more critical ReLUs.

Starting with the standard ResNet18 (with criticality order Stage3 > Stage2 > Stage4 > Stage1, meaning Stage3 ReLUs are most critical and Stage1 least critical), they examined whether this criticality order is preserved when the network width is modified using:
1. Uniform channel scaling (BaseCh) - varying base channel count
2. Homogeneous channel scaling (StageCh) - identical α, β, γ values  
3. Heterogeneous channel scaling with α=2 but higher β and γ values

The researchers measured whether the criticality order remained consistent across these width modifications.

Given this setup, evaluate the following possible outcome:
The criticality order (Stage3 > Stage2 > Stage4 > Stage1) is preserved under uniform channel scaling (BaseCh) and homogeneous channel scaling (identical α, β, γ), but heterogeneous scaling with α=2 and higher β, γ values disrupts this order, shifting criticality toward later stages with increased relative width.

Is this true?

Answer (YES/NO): YES